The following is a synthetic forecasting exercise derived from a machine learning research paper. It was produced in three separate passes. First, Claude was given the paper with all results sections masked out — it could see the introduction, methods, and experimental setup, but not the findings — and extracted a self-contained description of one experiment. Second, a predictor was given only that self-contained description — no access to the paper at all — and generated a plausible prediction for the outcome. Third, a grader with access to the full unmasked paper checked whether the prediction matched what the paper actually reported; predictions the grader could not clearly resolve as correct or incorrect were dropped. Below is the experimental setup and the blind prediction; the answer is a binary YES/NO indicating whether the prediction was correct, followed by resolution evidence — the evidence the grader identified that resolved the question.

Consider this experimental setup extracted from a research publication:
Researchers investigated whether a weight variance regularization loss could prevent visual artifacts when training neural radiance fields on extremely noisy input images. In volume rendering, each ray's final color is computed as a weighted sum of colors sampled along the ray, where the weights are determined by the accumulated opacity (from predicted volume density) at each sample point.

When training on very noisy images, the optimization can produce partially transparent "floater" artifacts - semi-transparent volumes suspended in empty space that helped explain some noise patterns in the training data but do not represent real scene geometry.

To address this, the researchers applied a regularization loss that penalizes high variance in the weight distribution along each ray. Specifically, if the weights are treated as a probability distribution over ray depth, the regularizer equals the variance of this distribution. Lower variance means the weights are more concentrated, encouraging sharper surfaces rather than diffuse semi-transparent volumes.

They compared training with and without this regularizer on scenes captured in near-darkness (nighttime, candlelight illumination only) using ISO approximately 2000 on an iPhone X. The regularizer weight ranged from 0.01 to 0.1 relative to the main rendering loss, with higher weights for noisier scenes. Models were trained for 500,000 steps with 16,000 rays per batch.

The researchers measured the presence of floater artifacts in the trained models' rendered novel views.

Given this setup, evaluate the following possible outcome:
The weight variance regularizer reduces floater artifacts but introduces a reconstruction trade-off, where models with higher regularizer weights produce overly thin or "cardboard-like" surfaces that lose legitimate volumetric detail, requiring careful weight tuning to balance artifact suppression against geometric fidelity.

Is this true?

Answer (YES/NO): NO